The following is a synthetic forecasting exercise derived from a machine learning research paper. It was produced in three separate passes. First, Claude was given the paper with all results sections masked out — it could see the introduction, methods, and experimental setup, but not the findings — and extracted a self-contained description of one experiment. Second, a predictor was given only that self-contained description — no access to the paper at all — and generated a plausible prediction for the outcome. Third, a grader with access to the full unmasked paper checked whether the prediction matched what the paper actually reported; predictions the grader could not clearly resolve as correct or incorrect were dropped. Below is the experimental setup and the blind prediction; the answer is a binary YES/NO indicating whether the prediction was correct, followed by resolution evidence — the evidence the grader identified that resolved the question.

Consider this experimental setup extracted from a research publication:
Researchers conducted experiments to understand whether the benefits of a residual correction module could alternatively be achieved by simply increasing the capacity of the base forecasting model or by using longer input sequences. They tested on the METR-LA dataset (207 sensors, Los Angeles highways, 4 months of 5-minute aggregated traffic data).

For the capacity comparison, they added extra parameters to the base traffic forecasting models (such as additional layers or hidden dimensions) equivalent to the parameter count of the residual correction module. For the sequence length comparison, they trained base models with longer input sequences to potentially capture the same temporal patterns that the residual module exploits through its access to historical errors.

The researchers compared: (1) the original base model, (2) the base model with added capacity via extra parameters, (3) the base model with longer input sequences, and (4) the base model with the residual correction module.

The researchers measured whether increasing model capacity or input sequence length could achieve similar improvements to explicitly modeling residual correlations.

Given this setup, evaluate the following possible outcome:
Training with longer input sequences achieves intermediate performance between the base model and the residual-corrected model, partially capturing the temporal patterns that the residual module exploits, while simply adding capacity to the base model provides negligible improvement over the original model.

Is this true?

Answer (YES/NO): NO